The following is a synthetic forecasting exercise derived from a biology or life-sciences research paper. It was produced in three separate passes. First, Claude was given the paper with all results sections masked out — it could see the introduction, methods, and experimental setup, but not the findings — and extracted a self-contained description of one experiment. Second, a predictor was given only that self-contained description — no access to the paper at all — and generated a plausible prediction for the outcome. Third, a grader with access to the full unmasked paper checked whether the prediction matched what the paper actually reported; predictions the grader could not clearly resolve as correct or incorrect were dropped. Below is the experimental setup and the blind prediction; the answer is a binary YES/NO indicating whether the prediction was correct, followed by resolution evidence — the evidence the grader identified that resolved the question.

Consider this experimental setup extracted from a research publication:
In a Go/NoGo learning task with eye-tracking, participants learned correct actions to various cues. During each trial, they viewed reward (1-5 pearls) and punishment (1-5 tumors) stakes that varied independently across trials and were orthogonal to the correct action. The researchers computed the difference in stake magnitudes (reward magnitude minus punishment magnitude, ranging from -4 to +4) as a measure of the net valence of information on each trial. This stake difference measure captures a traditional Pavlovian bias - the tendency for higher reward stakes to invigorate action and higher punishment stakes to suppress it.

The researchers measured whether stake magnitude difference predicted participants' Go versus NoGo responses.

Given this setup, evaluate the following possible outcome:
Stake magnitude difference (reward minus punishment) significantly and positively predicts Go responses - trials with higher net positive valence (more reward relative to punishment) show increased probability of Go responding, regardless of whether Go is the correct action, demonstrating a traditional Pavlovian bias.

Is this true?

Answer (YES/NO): YES